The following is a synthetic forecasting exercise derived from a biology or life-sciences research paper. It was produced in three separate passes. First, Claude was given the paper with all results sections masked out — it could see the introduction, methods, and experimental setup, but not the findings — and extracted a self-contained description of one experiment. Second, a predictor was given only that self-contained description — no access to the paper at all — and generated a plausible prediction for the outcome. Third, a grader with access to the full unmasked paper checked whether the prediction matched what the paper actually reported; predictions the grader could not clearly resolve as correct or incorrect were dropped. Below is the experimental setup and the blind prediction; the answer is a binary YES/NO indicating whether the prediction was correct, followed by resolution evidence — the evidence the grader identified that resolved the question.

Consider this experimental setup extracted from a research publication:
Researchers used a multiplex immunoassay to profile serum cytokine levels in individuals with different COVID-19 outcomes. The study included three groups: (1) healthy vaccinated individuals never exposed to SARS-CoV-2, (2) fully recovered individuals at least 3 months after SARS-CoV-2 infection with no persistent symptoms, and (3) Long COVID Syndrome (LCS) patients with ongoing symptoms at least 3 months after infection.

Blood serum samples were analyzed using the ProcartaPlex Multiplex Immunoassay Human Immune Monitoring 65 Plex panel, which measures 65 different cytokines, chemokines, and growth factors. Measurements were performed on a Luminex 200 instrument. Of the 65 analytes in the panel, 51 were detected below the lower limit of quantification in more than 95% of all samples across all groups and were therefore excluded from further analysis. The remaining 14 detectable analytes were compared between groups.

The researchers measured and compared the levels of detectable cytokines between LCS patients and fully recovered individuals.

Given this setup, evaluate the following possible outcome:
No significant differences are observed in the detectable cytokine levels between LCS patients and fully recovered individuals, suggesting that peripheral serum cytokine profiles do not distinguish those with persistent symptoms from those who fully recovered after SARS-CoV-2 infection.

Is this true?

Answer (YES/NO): NO